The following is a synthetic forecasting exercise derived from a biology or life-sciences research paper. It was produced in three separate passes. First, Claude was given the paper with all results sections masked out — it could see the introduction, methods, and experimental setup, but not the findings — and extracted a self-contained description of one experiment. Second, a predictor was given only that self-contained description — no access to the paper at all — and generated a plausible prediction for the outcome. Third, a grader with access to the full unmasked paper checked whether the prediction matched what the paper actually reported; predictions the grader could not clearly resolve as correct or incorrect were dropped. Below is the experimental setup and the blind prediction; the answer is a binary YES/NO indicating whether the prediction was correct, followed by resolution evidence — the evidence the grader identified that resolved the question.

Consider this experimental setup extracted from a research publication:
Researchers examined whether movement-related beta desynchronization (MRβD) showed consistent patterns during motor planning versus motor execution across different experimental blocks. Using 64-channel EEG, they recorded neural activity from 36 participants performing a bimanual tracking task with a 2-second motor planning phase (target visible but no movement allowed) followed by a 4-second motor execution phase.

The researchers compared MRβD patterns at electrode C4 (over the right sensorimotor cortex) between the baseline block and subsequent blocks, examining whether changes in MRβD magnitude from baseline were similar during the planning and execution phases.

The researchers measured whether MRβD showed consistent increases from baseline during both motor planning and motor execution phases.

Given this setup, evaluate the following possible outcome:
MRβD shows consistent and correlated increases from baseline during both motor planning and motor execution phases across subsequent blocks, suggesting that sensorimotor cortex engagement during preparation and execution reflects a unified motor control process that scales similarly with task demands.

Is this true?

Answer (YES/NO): NO